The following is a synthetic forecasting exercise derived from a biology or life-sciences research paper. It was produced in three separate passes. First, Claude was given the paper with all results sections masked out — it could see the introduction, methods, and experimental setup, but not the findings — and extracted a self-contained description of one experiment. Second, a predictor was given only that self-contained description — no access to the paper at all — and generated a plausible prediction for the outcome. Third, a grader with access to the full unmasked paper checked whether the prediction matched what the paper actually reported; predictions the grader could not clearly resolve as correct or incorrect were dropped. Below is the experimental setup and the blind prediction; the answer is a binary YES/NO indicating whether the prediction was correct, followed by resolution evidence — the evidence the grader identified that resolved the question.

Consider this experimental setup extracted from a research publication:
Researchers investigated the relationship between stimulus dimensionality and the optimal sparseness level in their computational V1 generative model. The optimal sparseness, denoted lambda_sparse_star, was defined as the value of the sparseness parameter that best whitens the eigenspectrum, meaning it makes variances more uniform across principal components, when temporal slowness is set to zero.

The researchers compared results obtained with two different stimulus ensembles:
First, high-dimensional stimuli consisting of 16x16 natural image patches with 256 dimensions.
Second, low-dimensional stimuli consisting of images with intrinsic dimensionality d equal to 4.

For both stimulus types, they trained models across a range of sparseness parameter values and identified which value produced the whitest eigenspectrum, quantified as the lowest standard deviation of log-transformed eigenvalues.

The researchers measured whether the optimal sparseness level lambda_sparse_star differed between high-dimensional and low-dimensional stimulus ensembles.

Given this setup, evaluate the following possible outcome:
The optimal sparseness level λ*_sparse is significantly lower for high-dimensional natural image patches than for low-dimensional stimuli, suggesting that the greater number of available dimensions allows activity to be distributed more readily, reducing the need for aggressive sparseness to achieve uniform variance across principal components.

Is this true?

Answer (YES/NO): NO